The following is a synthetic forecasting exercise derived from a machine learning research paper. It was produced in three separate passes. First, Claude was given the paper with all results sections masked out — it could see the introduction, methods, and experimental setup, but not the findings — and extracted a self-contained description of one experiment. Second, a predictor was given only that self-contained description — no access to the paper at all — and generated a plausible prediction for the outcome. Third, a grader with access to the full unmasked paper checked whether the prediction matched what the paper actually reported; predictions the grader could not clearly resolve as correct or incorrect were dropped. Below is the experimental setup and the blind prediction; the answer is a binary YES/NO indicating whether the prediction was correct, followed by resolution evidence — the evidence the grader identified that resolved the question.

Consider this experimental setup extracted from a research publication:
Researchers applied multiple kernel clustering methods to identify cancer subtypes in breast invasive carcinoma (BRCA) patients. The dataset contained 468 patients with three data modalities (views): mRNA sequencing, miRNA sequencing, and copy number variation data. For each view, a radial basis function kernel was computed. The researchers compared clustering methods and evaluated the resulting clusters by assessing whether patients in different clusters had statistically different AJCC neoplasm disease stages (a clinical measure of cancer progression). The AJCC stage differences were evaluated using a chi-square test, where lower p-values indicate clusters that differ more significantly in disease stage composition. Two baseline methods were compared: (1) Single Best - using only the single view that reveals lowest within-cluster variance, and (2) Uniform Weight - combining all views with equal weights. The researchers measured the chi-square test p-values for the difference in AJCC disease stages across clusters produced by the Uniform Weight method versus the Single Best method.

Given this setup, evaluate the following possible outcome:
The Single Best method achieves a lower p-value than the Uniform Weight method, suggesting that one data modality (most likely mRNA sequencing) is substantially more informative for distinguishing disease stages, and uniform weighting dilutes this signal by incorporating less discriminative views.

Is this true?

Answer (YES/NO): NO